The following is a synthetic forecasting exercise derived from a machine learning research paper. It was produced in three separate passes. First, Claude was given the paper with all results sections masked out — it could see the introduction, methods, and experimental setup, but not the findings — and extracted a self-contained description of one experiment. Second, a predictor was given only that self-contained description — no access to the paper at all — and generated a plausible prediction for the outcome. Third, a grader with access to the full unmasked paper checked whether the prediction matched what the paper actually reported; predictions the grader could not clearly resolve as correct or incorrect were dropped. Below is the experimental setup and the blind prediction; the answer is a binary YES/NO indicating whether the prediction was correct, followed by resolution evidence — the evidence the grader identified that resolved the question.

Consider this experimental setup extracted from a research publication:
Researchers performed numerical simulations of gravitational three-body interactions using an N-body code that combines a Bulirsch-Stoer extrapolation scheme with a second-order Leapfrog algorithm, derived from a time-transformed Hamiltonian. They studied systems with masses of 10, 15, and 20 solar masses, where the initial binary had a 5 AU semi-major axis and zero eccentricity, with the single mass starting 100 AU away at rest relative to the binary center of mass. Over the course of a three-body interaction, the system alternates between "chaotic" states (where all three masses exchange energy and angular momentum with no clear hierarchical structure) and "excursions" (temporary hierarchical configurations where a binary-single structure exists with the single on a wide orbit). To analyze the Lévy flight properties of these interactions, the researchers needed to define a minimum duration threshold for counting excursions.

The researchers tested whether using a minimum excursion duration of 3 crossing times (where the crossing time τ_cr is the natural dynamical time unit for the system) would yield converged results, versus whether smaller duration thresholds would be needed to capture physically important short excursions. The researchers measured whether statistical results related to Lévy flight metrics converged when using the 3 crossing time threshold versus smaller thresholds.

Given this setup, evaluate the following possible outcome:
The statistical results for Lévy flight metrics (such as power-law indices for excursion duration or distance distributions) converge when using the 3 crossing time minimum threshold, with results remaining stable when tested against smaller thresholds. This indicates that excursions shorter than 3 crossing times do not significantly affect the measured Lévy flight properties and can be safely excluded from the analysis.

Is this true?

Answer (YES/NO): YES